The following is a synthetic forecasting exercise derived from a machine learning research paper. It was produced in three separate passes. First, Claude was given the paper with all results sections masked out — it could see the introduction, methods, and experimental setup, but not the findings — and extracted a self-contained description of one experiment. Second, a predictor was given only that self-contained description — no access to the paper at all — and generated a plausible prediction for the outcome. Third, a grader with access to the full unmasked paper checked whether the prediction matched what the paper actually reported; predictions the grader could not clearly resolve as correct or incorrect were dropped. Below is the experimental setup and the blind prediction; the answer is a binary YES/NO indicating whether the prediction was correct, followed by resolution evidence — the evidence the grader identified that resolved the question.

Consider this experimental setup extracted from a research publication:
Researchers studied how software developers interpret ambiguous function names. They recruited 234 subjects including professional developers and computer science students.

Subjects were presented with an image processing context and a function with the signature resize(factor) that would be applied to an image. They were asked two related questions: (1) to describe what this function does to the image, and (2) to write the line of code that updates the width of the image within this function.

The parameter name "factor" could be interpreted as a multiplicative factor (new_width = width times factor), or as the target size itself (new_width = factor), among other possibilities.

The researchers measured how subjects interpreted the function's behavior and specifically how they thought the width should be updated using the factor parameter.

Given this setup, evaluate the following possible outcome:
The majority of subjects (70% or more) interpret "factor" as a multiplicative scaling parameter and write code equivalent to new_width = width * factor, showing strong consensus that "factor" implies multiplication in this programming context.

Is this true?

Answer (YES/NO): NO